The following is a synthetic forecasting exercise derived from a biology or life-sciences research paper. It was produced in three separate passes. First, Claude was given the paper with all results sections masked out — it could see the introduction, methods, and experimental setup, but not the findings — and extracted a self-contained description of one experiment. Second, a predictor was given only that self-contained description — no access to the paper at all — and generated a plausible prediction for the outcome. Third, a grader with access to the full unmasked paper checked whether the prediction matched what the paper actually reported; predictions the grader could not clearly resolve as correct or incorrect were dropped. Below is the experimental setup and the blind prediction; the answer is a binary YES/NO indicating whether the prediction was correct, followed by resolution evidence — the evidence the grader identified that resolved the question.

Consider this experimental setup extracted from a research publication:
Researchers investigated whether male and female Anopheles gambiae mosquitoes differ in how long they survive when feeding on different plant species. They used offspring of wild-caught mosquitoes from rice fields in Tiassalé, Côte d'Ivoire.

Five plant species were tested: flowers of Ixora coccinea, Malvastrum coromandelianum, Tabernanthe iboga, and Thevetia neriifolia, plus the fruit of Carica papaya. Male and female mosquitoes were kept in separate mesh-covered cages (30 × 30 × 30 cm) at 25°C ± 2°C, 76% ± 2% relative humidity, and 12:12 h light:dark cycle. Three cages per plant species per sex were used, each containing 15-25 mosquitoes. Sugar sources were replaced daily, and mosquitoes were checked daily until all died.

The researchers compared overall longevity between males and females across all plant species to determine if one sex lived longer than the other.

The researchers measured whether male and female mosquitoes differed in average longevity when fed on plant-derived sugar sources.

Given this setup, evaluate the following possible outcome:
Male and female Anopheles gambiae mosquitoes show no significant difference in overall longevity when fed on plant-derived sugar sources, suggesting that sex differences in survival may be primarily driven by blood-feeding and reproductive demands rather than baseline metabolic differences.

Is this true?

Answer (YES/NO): YES